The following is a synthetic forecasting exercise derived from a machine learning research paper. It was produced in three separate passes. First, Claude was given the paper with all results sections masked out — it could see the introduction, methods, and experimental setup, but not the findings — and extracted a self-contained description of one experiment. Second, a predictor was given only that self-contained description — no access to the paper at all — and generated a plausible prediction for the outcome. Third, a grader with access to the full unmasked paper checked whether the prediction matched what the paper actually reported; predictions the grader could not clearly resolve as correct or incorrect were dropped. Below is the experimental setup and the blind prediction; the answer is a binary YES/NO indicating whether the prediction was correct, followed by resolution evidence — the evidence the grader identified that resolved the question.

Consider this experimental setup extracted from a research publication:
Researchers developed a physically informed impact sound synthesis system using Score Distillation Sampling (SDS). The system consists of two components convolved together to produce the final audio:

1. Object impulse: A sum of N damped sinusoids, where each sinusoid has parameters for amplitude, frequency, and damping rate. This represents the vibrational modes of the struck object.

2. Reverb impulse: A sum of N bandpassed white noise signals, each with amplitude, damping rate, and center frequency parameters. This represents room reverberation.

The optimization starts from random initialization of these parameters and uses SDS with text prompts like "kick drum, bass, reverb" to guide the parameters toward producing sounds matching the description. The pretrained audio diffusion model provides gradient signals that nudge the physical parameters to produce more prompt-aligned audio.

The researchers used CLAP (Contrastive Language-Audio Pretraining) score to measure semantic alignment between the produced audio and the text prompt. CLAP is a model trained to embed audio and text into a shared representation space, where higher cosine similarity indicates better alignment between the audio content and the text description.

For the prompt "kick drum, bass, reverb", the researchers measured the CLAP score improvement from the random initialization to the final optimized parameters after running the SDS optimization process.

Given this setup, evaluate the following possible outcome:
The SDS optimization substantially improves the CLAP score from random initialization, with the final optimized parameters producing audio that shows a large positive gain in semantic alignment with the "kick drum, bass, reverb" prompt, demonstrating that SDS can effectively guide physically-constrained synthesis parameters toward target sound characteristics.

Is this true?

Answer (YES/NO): NO